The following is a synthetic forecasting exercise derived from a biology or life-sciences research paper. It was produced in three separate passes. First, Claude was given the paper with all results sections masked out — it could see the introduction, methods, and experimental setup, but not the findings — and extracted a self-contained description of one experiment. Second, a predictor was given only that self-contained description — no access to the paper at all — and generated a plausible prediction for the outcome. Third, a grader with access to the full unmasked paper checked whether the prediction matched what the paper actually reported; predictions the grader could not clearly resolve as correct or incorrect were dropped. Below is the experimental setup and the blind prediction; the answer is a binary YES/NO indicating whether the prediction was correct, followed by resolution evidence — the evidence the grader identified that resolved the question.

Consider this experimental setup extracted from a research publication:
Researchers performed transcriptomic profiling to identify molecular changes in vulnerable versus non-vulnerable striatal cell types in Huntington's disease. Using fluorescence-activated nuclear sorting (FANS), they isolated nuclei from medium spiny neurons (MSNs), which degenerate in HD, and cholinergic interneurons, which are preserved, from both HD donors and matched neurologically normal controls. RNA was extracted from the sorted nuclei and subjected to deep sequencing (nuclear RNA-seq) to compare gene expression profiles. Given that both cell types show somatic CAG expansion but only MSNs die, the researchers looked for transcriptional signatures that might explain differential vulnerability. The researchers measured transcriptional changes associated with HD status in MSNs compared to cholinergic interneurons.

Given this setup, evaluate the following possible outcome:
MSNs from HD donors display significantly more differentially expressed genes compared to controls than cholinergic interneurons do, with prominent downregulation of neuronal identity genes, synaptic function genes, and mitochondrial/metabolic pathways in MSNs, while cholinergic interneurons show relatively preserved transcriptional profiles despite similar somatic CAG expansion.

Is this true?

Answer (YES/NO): NO